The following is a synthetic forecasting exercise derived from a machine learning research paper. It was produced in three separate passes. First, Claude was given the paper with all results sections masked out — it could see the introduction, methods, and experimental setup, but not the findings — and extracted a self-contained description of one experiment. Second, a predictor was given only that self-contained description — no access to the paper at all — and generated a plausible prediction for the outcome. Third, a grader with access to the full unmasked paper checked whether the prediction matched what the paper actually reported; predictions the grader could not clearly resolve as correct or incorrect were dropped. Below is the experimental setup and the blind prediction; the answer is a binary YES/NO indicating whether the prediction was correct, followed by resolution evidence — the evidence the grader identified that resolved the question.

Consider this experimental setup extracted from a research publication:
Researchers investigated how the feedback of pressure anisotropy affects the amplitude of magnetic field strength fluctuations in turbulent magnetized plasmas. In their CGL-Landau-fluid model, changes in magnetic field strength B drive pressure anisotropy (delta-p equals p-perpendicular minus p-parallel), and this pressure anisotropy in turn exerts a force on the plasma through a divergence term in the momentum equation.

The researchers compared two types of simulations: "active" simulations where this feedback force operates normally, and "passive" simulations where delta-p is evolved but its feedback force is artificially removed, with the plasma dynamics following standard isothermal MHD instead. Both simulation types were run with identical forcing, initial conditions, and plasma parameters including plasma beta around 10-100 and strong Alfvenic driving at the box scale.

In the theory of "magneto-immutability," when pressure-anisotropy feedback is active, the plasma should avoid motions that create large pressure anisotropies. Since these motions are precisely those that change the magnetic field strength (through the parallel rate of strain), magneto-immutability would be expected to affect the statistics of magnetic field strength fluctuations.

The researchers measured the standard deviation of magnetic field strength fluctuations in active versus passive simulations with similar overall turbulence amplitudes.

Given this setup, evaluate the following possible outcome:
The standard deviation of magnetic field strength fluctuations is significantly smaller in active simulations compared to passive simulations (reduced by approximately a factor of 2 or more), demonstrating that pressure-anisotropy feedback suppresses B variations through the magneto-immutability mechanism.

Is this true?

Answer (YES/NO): YES